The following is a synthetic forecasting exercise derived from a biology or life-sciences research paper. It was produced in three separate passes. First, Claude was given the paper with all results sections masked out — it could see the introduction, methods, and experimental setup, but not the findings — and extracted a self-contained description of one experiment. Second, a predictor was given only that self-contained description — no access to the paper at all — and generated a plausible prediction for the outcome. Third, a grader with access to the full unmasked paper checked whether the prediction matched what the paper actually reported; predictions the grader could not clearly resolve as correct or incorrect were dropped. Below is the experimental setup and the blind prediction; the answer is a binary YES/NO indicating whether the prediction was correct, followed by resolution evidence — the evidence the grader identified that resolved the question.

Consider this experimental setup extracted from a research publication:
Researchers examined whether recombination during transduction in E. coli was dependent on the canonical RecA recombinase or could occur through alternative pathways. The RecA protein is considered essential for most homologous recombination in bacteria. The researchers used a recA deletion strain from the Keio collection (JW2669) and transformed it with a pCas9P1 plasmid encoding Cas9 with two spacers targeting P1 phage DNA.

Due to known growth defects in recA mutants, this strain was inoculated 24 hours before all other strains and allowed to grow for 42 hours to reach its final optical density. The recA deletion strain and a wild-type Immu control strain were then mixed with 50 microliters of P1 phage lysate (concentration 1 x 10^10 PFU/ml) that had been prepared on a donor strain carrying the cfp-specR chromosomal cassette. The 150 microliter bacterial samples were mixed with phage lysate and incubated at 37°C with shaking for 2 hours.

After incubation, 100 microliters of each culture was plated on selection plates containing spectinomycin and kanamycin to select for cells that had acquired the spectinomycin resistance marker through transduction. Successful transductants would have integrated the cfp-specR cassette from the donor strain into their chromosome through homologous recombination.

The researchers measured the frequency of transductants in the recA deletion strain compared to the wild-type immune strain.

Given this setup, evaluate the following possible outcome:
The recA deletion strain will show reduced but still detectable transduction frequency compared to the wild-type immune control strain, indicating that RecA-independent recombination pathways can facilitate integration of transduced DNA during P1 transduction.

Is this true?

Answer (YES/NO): NO